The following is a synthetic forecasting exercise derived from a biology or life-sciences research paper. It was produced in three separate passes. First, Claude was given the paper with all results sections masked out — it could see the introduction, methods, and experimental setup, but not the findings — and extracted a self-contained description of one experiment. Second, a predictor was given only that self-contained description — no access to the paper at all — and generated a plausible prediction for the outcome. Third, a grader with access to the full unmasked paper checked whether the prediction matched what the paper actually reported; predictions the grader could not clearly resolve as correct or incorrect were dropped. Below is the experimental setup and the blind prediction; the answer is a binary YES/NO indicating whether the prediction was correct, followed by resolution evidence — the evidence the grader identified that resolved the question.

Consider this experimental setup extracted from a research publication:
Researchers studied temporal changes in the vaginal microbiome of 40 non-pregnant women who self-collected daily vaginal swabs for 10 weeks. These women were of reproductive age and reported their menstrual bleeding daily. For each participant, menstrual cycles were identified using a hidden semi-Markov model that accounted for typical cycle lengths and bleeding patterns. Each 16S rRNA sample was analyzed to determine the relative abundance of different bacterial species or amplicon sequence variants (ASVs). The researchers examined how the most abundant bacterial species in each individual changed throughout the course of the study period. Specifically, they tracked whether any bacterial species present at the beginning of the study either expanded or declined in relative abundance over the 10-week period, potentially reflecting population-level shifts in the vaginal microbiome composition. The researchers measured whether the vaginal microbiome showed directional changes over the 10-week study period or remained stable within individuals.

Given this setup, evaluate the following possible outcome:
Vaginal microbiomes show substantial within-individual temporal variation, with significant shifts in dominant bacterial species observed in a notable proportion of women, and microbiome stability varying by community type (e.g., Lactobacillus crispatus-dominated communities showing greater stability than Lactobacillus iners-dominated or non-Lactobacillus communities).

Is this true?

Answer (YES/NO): NO